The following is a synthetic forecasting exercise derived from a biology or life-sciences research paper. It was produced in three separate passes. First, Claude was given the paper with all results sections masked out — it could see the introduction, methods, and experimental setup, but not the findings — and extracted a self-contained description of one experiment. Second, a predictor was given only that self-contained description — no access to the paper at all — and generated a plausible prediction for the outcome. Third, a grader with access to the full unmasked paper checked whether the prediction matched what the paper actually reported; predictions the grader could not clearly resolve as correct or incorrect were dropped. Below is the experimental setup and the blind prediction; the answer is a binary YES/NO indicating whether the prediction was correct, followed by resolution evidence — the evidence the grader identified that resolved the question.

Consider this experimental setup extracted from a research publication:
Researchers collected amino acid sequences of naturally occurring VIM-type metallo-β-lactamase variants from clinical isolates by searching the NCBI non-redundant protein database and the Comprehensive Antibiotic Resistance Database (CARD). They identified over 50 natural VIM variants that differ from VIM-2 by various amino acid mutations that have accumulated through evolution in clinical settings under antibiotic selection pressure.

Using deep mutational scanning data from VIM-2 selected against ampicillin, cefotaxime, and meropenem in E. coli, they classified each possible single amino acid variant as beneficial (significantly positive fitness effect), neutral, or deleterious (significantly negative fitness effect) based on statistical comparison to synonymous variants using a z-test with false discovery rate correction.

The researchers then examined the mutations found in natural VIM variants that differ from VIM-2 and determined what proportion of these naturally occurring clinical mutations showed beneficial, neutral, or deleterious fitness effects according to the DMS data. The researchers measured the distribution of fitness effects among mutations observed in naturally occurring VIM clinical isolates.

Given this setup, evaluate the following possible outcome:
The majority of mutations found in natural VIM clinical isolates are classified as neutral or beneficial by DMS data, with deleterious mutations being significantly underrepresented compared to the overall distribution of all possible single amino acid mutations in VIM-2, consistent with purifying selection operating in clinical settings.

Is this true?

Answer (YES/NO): YES